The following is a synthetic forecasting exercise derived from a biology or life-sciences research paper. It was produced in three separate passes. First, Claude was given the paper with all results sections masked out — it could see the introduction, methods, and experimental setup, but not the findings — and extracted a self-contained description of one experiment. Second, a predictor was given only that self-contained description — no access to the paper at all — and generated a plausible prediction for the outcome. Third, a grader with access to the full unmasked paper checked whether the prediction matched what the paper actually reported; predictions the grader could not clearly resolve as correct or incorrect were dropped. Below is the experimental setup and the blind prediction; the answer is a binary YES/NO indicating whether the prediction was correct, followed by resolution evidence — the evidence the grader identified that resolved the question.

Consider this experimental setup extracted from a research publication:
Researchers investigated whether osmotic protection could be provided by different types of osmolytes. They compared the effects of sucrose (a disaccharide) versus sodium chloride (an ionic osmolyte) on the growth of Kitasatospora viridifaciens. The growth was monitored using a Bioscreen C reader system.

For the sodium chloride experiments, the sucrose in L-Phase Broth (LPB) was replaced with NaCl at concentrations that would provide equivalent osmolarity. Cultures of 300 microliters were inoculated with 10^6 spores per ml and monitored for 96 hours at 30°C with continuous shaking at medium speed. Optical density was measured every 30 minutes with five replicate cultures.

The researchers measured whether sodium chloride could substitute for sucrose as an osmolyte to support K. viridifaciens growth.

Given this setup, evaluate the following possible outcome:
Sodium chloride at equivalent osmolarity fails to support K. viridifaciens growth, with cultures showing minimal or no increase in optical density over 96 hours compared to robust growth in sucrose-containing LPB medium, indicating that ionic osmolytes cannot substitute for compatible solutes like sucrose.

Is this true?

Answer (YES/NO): NO